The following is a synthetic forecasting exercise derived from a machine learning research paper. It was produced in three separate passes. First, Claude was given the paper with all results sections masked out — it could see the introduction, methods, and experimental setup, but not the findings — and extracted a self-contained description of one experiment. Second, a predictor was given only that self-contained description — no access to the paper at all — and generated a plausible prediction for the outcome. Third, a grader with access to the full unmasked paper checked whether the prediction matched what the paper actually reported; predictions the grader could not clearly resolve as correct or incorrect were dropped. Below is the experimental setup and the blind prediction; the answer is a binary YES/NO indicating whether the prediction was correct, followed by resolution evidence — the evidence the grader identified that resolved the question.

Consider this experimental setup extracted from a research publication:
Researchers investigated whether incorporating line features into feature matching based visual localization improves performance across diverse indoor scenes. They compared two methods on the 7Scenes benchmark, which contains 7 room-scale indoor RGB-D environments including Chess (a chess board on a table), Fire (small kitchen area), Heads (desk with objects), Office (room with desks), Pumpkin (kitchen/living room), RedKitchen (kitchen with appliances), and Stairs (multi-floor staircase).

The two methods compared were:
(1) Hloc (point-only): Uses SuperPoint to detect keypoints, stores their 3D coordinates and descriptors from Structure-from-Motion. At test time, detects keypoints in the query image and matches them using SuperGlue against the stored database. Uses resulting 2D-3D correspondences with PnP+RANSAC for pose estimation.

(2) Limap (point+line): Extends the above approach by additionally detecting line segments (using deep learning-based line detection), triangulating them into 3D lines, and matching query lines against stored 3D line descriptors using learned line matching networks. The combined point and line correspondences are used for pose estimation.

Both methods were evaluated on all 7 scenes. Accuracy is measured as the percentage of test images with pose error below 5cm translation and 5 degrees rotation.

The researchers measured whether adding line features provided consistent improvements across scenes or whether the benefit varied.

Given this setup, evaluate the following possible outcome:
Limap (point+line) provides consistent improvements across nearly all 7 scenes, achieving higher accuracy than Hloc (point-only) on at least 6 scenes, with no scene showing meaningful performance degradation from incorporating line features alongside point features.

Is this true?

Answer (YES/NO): NO